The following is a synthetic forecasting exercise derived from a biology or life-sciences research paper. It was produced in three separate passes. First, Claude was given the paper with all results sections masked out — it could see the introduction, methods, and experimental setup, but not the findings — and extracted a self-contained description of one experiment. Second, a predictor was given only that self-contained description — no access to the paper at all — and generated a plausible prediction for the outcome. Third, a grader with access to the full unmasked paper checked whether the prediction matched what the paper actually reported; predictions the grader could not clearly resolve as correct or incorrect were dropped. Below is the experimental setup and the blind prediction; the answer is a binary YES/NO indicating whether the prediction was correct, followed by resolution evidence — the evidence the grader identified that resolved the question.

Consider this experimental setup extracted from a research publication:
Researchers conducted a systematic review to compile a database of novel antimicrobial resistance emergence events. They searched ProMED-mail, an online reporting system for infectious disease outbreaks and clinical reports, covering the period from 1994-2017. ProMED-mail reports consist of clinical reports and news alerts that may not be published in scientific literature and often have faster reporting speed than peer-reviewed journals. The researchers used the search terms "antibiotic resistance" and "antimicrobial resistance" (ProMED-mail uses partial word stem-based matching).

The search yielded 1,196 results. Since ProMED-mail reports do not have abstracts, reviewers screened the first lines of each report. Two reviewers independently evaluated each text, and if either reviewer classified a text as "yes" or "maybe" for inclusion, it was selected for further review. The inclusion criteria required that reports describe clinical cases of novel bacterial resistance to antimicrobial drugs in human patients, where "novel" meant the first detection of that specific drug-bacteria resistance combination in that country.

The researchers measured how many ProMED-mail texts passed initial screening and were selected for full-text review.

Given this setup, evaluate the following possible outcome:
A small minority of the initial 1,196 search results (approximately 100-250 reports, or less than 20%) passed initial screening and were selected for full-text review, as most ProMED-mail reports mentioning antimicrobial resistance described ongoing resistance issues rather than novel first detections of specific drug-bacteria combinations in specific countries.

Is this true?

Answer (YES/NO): YES